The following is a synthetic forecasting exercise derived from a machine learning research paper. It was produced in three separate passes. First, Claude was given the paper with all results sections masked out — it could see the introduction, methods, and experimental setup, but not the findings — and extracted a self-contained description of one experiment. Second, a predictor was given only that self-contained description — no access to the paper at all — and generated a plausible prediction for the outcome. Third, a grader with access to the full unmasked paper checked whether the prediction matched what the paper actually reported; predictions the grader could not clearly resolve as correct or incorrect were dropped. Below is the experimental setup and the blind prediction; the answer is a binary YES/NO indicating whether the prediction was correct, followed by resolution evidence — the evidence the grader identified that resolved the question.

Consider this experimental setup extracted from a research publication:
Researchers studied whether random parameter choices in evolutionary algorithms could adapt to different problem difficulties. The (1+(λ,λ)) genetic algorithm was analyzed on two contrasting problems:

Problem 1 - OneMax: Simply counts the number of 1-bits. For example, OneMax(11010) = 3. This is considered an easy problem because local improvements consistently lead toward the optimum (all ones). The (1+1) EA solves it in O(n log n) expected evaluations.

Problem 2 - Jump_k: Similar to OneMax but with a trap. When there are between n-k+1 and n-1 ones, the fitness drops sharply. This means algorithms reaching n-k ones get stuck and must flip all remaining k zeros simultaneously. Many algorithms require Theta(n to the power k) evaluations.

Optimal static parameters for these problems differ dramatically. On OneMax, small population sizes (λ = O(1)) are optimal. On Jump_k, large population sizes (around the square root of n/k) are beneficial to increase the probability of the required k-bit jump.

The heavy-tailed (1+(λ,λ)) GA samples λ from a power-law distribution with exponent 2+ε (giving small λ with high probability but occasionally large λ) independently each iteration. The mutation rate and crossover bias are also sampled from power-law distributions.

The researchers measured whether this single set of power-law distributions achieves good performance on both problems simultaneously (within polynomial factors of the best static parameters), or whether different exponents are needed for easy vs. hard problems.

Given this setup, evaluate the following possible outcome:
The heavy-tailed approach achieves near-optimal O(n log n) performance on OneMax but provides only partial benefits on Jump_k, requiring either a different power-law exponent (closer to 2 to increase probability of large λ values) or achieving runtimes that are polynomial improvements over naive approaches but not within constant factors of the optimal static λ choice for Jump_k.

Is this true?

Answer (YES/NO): NO